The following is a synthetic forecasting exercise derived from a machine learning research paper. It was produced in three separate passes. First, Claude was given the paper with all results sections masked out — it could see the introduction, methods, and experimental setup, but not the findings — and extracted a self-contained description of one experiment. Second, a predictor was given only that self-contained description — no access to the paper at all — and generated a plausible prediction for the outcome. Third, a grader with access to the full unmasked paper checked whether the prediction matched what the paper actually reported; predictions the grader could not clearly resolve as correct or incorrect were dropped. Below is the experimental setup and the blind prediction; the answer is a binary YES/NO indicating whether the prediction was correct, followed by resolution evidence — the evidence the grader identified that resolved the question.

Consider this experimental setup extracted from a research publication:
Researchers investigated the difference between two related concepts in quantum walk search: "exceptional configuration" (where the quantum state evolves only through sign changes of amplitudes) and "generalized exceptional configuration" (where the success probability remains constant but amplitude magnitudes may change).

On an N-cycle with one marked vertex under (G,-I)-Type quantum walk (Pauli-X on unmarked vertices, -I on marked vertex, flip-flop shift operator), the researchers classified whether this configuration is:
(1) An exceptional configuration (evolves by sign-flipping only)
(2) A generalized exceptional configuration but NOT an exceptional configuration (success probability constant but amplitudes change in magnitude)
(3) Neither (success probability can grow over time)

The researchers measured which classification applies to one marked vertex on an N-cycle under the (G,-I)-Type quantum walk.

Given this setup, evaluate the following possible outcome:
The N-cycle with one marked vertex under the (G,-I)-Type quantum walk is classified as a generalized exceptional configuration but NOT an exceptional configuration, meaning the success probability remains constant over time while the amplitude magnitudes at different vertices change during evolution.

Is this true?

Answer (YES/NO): NO